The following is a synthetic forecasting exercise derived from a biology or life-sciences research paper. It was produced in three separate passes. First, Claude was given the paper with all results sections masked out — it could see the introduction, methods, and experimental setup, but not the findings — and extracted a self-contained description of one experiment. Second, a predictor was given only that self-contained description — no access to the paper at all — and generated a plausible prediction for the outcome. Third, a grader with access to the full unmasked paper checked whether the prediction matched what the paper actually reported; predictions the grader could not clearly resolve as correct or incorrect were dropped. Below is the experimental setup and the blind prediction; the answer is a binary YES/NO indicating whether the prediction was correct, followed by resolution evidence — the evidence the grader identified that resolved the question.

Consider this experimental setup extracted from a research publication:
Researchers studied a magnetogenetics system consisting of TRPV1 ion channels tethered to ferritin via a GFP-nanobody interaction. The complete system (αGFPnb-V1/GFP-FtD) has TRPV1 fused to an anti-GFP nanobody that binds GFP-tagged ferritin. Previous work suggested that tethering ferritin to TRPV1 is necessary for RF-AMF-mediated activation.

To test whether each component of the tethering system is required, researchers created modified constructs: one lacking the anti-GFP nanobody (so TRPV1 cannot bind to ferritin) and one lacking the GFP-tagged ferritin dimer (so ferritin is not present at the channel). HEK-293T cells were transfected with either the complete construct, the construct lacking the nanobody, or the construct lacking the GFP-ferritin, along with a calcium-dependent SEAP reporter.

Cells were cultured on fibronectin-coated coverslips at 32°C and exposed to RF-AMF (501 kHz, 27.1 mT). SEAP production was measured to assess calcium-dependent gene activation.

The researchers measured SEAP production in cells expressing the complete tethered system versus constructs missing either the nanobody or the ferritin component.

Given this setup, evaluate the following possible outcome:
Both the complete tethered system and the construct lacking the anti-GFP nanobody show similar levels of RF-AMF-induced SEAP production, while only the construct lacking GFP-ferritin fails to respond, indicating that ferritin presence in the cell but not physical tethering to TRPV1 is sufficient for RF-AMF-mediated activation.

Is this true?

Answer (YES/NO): NO